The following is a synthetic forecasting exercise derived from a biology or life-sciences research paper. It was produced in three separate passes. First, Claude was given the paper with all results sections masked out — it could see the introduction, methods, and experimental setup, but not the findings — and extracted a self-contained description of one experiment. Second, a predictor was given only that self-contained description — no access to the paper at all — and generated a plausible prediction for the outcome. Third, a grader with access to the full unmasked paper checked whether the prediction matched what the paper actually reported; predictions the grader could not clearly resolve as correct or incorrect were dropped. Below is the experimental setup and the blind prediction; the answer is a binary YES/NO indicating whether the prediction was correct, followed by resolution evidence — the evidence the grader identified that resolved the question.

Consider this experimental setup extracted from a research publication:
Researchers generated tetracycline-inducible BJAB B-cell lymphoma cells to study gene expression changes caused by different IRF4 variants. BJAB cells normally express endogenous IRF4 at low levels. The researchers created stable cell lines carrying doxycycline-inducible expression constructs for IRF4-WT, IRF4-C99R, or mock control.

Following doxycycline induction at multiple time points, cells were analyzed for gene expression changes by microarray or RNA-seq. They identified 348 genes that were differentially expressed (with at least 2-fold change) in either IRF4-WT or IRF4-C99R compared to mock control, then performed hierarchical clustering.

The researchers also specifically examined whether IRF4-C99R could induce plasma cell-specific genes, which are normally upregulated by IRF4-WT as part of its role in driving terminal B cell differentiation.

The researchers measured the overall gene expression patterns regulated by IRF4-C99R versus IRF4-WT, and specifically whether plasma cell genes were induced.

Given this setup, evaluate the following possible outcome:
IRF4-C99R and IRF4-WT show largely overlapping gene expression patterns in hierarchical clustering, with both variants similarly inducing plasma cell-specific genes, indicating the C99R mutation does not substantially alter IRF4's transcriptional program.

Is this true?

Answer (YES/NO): NO